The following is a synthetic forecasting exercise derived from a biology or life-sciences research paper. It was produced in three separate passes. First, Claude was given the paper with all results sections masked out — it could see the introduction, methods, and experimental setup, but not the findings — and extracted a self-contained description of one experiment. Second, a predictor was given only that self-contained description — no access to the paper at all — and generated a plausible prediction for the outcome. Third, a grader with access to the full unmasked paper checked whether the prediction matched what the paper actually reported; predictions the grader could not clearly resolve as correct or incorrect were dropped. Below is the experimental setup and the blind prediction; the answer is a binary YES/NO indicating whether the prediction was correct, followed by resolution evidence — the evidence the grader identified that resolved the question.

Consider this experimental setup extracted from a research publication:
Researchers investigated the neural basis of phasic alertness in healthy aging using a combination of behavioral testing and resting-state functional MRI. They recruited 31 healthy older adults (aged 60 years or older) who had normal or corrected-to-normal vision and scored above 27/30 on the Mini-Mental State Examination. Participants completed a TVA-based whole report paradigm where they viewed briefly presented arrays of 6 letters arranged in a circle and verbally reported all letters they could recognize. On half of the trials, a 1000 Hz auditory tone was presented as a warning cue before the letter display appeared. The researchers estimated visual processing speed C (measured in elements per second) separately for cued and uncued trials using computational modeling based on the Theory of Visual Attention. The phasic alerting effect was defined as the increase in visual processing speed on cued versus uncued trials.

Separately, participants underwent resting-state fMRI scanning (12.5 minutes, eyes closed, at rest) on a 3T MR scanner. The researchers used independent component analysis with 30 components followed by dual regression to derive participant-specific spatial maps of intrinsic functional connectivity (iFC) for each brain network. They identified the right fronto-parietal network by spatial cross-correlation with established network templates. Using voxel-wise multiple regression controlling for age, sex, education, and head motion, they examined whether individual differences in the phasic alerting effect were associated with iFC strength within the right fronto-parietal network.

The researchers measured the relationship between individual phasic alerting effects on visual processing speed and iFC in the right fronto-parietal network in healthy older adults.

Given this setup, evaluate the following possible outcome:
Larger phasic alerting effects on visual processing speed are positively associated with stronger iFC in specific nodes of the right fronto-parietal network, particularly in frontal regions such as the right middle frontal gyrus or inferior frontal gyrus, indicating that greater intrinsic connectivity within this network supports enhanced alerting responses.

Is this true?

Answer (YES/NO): NO